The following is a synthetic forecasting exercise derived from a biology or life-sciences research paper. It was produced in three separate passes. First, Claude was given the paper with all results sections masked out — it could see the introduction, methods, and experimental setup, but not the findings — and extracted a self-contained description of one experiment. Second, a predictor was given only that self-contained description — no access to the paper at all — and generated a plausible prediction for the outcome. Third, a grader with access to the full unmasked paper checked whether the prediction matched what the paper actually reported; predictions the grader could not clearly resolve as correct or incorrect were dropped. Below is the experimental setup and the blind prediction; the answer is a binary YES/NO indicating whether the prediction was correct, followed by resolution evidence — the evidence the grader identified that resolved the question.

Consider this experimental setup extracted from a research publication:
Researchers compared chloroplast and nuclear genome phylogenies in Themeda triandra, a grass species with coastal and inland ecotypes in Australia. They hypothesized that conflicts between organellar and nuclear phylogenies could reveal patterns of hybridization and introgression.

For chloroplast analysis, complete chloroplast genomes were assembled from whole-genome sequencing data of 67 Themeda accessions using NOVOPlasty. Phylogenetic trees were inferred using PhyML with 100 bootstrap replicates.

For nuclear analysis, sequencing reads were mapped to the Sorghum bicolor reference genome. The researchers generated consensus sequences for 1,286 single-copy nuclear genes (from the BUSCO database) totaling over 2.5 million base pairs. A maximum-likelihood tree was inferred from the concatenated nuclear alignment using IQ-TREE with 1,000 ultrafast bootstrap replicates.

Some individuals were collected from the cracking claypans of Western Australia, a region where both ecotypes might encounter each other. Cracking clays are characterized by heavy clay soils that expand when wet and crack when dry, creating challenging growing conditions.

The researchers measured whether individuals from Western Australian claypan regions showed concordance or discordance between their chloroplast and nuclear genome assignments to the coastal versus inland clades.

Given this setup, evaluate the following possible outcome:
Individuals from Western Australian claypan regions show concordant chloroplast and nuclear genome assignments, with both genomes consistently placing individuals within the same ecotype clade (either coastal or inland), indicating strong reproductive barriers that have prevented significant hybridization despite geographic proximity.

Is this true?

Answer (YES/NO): NO